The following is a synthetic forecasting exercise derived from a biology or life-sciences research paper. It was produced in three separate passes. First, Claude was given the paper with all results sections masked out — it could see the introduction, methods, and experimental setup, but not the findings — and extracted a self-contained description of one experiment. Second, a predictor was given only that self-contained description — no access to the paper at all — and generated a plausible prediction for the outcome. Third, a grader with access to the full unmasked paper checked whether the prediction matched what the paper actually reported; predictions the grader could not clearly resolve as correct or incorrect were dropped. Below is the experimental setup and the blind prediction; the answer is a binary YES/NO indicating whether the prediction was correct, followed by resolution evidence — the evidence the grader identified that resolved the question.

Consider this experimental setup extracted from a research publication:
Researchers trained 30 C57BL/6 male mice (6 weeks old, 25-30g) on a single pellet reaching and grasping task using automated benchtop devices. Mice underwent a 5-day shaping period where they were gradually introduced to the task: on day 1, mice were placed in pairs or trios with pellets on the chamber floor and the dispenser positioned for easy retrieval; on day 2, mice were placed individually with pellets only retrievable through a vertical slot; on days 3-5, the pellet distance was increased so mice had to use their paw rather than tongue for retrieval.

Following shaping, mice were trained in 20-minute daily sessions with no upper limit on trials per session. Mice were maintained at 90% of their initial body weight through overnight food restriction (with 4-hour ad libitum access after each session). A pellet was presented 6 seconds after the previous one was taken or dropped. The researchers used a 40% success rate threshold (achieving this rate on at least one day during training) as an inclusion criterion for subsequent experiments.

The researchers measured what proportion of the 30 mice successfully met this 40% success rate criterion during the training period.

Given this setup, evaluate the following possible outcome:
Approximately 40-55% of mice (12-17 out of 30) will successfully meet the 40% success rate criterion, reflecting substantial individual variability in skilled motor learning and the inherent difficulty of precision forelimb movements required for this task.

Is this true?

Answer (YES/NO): NO